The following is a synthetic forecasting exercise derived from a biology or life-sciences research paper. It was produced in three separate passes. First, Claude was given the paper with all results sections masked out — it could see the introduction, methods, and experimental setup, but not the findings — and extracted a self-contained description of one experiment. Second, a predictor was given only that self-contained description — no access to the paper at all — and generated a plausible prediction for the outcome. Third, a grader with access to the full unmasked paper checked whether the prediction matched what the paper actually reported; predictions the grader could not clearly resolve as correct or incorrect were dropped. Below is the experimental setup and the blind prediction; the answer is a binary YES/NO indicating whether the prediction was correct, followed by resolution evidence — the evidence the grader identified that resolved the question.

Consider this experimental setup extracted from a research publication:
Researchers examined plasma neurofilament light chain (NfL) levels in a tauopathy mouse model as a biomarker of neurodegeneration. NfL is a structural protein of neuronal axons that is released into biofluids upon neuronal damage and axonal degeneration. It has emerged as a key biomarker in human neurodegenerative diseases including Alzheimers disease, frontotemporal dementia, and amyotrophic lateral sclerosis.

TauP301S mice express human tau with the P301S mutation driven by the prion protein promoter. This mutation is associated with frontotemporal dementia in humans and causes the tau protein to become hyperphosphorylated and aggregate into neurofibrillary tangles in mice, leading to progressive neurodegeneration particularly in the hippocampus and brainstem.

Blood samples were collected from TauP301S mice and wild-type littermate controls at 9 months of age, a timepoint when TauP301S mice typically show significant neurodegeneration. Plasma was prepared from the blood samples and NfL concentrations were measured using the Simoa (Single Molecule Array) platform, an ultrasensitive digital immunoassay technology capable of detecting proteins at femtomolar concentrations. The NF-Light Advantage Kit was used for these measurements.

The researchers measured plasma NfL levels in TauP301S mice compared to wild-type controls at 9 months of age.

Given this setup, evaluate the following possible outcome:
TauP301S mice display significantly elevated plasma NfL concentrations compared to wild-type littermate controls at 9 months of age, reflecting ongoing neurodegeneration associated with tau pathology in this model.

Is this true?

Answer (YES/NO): YES